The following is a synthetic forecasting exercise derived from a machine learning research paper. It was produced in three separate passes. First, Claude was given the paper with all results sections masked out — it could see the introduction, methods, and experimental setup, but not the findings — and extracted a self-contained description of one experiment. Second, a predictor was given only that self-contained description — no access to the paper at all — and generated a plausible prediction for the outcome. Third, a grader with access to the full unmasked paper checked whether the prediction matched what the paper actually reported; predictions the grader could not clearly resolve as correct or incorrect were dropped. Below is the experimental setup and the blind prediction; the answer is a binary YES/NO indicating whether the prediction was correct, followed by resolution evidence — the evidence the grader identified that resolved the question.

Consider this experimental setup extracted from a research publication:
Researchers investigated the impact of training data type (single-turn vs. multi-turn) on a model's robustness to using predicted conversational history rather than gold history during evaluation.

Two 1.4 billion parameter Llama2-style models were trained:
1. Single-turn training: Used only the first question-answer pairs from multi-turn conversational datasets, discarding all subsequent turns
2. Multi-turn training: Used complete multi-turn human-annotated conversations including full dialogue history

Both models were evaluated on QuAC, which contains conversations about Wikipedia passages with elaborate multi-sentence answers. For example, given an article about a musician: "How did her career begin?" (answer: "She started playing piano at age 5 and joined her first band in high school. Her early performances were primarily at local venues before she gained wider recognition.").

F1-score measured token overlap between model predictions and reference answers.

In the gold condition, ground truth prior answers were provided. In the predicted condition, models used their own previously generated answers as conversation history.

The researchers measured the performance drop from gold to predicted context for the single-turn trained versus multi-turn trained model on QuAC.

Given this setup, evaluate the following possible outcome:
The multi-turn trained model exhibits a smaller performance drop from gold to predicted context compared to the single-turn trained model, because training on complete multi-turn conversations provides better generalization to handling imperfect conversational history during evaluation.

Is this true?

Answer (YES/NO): NO